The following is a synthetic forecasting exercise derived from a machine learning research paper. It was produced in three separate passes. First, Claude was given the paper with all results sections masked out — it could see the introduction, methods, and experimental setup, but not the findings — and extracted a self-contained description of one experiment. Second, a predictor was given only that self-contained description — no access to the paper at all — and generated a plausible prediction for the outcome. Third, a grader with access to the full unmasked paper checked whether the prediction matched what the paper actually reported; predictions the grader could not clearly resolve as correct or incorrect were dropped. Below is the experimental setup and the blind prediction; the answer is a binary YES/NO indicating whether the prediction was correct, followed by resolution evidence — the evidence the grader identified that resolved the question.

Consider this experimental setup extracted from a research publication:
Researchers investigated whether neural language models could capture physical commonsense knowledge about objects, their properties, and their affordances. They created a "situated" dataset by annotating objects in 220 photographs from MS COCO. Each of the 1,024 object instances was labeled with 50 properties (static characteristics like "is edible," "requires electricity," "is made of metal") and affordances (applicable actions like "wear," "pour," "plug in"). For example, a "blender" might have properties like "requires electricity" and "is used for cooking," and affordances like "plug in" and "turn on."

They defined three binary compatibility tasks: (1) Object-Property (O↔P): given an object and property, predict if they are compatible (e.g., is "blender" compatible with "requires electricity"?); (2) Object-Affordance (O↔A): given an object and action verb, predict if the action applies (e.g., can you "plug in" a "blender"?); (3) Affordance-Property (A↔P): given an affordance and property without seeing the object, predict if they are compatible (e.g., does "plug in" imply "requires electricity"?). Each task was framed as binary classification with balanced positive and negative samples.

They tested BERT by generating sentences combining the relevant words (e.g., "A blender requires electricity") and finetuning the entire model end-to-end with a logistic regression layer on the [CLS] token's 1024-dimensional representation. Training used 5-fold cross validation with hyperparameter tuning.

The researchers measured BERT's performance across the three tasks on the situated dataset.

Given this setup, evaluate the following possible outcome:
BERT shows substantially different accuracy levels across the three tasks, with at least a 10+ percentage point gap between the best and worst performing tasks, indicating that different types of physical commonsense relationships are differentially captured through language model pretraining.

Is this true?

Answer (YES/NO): YES